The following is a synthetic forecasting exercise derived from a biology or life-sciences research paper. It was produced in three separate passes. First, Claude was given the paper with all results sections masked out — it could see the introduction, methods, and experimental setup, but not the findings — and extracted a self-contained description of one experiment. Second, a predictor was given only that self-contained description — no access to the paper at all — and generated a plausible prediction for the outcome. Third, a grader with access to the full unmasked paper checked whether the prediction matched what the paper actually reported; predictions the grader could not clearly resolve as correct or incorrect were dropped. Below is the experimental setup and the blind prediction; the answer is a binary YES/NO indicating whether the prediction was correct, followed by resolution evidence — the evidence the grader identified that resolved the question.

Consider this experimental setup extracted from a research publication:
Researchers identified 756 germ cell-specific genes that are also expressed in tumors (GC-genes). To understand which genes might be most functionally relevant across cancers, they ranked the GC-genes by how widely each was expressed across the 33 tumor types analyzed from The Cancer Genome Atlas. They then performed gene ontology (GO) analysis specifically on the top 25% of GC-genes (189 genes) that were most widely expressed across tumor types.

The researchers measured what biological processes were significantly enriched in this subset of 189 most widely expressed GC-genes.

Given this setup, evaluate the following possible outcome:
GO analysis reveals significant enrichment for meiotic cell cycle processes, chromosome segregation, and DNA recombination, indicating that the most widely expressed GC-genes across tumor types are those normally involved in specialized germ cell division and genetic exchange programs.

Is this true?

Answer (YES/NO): NO